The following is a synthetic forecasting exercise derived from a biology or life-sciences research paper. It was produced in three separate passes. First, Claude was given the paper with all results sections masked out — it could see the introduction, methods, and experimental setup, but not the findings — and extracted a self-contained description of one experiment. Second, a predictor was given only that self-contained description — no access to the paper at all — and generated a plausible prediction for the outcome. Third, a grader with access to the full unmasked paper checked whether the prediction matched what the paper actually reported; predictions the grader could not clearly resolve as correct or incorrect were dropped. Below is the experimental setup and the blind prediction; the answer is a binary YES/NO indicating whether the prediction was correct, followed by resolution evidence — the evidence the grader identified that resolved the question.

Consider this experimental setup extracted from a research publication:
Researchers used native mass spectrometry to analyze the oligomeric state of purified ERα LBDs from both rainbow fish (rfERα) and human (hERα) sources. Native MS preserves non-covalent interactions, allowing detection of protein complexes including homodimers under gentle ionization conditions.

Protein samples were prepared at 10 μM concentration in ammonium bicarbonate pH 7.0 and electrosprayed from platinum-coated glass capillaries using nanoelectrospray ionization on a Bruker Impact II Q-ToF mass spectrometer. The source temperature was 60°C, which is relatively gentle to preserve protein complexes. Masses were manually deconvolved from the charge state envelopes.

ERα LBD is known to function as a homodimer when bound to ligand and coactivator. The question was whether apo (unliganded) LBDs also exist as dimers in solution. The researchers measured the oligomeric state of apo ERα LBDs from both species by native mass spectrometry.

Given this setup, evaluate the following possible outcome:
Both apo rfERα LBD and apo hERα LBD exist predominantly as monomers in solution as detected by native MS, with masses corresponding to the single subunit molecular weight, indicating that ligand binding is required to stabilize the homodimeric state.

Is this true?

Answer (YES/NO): NO